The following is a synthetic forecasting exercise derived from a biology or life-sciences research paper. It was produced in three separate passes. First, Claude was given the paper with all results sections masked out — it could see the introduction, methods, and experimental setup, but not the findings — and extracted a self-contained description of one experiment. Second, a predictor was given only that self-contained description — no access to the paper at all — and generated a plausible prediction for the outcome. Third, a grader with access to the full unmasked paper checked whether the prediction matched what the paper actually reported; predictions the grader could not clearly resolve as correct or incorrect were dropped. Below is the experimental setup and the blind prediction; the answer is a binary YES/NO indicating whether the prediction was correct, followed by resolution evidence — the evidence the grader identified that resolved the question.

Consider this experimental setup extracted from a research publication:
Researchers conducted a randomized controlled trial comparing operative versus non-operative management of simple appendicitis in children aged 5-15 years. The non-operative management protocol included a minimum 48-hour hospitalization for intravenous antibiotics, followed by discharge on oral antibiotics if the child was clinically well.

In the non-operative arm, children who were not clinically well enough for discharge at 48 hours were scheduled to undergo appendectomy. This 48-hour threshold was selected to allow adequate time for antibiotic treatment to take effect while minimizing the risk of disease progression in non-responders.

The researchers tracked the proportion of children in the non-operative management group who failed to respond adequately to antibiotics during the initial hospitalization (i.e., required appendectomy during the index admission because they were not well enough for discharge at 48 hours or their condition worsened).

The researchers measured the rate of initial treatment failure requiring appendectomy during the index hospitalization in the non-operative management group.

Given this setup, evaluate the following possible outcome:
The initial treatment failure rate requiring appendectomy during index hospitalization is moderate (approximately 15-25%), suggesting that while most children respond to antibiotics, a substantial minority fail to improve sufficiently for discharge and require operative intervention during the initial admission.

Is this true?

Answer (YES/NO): YES